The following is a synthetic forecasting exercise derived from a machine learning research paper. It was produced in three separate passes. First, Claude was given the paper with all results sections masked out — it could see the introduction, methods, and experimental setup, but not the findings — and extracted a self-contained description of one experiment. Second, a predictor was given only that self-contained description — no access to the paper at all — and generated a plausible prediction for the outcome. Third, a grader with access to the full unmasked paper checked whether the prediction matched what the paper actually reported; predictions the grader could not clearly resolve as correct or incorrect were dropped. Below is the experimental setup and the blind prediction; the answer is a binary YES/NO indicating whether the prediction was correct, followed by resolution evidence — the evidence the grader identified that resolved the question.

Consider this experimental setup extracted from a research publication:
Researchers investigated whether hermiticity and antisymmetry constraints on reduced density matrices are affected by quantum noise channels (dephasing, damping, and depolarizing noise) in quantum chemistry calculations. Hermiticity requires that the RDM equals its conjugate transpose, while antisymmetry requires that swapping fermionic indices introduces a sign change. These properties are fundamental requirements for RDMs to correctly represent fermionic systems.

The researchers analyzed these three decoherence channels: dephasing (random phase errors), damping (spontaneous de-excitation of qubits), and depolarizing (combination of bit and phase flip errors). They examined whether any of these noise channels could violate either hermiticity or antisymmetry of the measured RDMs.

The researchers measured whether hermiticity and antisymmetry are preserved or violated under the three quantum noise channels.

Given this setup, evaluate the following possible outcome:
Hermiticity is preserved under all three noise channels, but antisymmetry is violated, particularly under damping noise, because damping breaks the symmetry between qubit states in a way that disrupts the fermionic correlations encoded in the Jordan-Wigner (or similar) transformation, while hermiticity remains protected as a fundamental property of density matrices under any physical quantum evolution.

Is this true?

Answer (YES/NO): NO